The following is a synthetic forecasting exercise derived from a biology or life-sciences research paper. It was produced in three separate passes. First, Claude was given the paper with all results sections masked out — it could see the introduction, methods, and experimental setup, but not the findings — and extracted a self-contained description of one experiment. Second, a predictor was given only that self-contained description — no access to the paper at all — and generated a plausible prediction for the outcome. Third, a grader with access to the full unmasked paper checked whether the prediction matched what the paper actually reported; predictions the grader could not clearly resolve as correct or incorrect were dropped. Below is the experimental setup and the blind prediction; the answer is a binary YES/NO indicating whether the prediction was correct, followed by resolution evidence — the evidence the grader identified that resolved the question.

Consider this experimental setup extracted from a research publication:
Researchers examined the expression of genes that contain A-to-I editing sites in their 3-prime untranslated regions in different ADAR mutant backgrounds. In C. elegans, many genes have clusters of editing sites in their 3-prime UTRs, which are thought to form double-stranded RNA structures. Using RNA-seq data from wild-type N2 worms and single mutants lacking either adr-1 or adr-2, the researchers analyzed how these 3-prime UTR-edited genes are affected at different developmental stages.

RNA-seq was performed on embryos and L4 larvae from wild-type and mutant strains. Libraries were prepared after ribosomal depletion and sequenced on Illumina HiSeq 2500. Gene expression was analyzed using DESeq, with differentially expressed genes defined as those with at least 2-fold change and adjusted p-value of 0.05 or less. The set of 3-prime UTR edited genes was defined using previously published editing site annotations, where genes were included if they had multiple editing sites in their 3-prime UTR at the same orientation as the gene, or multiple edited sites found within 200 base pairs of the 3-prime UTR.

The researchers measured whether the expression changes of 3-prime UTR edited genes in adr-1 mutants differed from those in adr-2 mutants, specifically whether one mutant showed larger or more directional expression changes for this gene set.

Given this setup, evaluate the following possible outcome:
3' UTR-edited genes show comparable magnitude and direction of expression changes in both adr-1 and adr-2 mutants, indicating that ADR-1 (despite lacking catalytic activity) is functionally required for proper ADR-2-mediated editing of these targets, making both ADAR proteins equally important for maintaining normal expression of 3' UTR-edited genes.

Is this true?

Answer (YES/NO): YES